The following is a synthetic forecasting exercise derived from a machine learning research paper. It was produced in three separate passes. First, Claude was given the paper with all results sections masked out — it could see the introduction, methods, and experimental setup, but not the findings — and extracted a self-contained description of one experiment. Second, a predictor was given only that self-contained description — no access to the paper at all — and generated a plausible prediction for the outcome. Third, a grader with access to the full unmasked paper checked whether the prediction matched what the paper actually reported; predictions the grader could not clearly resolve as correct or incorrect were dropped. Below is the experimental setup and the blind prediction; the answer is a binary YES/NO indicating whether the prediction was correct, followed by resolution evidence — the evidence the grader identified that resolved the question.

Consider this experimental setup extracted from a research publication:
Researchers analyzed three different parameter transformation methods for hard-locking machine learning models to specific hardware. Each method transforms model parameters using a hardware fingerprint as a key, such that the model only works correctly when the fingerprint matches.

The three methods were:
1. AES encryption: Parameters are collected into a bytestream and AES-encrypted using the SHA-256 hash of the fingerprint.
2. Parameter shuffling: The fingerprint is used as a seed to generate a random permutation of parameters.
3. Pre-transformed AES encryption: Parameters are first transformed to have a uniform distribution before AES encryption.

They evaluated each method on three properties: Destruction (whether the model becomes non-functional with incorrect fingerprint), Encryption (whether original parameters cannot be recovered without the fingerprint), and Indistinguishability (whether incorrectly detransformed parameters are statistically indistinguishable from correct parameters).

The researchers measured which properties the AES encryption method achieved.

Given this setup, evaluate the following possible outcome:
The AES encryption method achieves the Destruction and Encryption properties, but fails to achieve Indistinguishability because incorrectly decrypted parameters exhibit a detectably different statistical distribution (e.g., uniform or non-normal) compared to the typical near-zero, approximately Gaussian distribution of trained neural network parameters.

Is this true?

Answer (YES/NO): YES